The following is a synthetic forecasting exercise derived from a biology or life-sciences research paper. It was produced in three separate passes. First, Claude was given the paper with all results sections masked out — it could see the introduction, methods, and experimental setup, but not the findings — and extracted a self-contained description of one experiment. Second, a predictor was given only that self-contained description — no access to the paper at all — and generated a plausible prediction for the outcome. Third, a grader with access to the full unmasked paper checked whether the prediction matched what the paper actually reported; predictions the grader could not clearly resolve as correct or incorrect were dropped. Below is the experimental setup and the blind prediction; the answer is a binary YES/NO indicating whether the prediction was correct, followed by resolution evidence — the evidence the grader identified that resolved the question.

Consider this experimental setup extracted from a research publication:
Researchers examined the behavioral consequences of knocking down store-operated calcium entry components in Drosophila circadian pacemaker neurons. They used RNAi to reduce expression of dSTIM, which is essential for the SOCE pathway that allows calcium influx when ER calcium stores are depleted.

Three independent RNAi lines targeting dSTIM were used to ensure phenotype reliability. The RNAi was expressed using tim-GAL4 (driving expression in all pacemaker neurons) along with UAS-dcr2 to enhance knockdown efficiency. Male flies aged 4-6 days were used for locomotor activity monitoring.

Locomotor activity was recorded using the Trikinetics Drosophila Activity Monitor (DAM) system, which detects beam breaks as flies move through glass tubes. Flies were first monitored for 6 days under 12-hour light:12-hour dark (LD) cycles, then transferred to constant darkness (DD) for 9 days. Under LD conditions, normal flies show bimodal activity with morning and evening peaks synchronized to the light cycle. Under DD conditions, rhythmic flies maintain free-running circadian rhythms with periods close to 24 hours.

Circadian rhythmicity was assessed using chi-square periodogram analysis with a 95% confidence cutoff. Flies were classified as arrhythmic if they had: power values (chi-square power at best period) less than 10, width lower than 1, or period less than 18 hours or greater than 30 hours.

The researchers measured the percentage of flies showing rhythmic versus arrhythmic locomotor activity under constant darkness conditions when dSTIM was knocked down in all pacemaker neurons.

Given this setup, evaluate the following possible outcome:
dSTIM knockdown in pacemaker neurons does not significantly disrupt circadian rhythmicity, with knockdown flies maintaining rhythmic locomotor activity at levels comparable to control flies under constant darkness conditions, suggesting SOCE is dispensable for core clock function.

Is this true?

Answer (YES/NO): YES